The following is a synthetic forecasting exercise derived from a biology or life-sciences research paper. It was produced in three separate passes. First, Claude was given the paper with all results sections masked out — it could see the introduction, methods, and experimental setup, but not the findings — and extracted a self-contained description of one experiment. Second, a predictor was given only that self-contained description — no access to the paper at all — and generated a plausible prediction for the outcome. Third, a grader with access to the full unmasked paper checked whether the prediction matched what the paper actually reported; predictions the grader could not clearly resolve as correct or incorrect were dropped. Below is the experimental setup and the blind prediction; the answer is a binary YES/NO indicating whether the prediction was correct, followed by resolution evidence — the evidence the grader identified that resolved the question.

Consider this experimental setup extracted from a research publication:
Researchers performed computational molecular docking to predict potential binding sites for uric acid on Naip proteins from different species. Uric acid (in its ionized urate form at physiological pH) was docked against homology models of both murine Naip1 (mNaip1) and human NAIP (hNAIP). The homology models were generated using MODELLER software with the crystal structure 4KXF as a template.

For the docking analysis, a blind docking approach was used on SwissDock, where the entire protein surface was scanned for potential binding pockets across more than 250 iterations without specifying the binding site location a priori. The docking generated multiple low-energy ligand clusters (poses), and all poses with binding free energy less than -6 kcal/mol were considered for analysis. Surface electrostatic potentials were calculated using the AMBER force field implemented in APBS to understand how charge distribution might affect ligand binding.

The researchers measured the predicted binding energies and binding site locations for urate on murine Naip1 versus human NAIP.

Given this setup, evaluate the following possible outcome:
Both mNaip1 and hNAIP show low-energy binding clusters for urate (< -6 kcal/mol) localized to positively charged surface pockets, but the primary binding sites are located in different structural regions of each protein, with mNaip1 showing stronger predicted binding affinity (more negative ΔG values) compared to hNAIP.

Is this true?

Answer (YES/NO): NO